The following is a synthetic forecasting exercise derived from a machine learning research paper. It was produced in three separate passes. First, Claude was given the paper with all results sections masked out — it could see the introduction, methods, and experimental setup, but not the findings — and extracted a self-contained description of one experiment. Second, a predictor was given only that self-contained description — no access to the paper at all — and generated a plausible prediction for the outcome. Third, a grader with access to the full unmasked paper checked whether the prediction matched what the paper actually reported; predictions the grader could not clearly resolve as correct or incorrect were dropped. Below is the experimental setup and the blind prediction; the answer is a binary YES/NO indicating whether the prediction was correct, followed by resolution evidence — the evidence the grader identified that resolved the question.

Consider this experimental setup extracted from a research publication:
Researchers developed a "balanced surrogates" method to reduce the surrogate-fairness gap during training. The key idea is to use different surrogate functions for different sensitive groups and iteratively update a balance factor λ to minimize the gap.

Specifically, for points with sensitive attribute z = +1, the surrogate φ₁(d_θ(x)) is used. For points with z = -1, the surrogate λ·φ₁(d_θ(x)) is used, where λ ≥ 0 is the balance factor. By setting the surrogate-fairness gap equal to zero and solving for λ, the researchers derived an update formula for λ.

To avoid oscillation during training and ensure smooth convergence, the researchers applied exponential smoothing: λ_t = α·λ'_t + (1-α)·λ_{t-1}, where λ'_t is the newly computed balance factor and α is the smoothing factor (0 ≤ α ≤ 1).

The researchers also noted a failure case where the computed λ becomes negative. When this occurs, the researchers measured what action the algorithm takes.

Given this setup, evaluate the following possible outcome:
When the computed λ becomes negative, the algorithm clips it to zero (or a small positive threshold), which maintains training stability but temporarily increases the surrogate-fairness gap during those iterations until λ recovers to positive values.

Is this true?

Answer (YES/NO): NO